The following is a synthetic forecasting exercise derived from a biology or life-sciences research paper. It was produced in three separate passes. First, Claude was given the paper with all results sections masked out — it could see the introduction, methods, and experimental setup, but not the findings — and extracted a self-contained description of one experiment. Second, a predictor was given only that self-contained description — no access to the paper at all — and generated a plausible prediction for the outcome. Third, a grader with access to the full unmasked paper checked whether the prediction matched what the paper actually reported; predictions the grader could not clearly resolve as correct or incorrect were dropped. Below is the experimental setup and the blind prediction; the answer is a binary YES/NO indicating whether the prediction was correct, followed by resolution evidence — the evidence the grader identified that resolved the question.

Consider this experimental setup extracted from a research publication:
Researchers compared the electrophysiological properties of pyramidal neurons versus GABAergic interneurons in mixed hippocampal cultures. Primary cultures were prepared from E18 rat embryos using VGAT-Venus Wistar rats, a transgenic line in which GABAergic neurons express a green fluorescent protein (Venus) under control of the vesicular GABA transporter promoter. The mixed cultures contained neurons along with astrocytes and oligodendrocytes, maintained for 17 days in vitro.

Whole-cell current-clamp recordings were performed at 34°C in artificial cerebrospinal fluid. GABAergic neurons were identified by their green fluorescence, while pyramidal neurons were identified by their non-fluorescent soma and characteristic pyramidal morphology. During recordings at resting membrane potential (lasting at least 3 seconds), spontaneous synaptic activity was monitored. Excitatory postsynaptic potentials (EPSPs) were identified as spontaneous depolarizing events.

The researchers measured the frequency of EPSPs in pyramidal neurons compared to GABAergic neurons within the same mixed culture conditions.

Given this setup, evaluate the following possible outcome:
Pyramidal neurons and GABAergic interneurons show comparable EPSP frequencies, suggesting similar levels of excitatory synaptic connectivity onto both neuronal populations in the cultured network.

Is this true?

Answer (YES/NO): NO